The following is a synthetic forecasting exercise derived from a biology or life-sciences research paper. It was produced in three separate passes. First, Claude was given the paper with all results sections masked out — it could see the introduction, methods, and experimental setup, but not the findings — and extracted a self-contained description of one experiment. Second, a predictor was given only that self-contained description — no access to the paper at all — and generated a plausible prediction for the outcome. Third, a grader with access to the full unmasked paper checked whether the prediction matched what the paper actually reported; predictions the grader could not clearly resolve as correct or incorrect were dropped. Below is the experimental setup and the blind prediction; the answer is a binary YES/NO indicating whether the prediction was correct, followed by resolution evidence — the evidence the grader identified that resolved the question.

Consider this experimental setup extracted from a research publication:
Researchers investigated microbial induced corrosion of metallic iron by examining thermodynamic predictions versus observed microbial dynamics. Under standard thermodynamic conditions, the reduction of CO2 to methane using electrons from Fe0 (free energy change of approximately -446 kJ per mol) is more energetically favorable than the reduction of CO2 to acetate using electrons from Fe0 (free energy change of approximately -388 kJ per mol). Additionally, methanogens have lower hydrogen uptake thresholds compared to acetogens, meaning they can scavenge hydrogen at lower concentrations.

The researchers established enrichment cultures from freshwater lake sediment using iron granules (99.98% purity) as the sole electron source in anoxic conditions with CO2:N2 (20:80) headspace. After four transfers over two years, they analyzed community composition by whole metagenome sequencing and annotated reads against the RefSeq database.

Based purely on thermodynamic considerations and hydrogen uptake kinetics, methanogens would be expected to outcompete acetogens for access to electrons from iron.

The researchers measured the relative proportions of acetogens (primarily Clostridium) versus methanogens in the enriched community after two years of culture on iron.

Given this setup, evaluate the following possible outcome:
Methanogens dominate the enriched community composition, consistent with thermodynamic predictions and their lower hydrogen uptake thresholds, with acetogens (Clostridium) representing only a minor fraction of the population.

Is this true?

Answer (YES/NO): NO